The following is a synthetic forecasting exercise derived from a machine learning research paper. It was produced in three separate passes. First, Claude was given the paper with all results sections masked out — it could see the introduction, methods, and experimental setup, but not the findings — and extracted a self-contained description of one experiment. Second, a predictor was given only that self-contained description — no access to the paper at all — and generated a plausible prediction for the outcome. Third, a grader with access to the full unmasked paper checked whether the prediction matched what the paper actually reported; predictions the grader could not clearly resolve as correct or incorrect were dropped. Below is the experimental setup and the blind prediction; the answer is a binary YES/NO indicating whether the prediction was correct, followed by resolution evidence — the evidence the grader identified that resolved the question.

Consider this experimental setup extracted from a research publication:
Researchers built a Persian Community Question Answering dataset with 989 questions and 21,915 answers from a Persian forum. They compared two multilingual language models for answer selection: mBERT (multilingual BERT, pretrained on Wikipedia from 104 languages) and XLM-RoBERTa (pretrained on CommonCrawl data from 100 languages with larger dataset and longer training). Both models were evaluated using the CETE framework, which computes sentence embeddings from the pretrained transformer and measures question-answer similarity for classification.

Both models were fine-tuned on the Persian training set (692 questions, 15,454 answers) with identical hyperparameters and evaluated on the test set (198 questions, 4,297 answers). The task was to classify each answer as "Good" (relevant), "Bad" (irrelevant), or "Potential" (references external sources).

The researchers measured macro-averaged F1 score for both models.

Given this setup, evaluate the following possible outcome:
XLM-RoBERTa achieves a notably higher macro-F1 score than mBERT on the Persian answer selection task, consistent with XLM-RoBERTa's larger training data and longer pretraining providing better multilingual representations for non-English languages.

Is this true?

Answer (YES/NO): YES